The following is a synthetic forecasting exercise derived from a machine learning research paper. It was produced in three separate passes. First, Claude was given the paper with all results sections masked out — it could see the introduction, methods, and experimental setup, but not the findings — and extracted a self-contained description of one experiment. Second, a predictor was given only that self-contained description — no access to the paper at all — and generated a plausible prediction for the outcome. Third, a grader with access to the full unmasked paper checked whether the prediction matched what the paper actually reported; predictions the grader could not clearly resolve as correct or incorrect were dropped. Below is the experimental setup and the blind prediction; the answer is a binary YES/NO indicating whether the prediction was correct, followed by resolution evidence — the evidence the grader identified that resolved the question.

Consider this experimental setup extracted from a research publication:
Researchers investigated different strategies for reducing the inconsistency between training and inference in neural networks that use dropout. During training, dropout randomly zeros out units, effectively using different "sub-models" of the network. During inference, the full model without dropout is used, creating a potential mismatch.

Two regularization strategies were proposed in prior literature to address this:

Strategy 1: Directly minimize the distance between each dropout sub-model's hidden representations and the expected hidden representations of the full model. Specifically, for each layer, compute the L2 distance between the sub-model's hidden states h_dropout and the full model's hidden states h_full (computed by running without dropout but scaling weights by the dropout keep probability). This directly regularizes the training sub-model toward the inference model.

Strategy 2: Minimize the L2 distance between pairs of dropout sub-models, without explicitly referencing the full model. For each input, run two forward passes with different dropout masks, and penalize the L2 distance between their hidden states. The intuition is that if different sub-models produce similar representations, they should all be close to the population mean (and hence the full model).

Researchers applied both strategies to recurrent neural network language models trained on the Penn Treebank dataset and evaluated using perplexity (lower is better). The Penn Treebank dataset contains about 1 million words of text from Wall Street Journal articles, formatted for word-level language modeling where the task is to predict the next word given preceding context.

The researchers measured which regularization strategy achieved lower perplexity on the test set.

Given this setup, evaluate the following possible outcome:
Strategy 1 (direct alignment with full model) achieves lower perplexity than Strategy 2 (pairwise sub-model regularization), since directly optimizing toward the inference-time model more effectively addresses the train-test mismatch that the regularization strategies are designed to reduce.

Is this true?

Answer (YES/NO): NO